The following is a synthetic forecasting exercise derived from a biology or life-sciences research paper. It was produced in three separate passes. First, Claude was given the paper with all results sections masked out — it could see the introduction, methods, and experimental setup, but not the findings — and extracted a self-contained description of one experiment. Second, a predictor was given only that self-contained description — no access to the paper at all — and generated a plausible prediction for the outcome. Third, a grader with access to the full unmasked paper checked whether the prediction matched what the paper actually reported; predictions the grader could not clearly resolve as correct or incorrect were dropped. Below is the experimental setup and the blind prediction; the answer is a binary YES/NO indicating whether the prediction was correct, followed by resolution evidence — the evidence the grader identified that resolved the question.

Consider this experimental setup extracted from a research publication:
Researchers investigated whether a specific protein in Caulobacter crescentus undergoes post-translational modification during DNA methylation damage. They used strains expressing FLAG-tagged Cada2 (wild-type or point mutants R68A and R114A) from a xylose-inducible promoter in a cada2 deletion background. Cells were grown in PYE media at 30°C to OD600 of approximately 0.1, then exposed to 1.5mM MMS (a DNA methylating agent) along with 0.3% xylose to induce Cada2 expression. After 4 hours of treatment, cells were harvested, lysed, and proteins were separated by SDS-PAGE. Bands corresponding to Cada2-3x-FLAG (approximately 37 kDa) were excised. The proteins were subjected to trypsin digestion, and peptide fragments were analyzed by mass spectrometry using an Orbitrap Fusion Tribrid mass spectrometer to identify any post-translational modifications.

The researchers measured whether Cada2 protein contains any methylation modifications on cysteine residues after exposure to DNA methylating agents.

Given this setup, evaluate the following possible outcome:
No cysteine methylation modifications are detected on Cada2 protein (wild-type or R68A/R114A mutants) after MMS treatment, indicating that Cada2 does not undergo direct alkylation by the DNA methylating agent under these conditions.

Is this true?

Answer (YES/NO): NO